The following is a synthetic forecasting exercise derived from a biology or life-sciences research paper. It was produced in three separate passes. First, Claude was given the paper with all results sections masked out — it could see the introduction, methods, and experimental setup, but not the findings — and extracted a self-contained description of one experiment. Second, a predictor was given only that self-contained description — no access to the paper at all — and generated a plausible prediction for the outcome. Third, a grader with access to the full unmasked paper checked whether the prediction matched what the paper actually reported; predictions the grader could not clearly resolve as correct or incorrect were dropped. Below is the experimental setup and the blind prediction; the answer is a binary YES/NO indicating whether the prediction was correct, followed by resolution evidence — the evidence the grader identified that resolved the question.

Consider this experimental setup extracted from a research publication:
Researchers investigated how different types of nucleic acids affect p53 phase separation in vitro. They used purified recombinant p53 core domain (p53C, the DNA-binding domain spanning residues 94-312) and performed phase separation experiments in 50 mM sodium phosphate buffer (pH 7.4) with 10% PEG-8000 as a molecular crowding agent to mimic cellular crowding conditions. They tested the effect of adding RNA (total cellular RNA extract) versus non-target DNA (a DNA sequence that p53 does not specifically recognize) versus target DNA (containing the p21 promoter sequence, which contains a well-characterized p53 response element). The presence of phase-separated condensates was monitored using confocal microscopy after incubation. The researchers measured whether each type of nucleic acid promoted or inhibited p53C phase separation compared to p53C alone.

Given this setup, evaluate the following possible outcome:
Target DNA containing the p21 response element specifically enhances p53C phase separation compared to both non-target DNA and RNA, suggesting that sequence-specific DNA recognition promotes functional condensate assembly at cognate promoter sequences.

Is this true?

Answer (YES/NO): NO